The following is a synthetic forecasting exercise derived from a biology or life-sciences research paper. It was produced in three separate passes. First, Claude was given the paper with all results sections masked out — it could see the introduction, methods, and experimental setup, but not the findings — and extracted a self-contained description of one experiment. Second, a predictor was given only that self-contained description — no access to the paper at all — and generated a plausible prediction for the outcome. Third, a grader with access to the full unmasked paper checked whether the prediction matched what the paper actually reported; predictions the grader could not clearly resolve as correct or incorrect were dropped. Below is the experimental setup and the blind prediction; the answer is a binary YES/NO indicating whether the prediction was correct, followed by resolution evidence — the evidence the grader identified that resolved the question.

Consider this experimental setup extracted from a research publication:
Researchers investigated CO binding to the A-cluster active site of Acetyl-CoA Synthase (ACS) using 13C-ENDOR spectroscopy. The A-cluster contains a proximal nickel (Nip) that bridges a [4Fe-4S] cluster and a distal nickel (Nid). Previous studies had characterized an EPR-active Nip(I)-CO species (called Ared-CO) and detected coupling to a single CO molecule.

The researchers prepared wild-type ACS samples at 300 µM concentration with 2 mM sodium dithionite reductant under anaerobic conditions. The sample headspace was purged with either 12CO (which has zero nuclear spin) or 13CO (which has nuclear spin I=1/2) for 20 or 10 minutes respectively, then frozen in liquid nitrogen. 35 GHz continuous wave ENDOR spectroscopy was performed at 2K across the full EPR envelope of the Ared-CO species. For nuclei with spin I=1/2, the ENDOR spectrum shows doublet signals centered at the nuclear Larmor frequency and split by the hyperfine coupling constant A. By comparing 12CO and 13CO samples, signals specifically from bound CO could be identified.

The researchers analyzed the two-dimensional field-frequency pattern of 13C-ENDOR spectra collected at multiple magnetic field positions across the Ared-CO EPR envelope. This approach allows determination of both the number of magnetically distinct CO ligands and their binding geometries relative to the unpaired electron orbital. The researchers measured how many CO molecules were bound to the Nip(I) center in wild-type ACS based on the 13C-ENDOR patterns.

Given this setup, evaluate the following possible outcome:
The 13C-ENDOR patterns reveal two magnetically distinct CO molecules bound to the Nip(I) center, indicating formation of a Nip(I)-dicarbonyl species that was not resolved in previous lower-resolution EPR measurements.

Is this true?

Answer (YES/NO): YES